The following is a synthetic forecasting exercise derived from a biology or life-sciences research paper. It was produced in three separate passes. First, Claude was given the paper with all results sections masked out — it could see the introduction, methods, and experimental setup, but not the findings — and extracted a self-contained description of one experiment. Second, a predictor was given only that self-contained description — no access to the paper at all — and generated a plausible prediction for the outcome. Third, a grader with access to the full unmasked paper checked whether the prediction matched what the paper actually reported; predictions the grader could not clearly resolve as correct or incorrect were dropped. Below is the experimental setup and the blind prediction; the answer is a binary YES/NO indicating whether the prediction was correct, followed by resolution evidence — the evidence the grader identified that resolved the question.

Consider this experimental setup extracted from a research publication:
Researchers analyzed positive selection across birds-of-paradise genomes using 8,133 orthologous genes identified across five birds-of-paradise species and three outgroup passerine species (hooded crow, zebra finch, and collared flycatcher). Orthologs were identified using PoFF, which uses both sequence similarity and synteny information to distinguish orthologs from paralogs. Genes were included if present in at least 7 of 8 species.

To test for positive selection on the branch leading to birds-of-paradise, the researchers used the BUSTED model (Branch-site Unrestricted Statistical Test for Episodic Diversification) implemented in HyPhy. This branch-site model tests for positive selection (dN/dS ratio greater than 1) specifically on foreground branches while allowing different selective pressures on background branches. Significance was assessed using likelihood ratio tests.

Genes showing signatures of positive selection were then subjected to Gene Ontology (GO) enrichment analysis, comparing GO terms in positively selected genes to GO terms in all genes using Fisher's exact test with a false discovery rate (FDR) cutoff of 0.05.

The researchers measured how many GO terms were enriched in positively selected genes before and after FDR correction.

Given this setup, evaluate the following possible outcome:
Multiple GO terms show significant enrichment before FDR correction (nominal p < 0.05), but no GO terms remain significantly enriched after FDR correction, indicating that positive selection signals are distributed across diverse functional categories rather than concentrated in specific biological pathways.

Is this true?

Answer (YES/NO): NO